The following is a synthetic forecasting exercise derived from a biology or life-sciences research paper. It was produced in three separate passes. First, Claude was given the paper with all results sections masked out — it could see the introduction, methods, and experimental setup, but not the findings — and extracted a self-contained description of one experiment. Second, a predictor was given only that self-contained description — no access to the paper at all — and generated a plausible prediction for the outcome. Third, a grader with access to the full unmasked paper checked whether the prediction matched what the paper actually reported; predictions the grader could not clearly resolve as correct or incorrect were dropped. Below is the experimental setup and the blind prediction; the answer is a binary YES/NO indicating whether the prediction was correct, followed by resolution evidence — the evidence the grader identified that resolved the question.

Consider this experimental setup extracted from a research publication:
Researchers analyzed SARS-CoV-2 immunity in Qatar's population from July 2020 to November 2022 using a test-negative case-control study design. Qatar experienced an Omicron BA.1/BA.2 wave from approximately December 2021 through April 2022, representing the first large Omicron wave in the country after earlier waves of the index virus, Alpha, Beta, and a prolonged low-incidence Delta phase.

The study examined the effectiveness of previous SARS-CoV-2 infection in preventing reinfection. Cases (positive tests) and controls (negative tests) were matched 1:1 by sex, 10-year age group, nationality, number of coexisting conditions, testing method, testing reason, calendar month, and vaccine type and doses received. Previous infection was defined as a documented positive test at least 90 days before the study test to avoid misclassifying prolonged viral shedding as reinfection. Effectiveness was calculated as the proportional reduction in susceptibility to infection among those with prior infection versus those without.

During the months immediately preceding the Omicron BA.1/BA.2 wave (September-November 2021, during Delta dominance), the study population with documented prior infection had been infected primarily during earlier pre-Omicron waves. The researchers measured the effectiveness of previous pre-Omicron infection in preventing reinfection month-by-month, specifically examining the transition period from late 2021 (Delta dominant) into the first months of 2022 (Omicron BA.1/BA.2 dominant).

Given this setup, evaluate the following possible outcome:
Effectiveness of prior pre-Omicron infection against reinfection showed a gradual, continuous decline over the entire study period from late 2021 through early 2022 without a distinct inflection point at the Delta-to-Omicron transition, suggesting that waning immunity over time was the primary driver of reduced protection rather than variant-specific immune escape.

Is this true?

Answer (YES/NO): NO